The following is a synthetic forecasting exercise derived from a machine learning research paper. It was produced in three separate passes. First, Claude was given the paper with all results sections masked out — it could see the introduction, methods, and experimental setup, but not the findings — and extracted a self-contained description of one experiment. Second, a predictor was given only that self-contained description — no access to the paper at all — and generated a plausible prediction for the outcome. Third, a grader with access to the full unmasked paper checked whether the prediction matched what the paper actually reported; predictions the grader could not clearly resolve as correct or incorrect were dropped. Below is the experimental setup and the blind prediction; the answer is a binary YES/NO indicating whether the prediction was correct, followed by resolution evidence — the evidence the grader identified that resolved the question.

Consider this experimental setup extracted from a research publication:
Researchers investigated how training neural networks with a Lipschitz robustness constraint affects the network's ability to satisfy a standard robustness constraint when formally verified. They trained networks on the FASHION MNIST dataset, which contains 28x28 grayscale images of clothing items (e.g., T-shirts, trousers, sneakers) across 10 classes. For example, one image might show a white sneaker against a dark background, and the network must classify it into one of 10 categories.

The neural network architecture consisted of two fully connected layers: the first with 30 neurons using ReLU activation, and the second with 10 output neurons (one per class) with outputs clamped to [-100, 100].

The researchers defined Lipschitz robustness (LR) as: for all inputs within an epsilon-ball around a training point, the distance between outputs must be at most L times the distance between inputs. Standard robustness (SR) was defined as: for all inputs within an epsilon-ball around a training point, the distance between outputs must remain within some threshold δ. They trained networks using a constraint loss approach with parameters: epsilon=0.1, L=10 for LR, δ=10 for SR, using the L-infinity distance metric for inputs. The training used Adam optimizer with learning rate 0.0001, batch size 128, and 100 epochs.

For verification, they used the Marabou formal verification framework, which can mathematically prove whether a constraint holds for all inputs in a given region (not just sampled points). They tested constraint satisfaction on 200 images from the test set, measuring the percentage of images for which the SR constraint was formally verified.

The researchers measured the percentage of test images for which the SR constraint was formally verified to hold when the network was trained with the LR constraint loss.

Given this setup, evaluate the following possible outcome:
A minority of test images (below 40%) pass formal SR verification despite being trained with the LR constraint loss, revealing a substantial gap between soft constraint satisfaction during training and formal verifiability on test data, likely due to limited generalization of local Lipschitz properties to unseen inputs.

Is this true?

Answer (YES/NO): NO